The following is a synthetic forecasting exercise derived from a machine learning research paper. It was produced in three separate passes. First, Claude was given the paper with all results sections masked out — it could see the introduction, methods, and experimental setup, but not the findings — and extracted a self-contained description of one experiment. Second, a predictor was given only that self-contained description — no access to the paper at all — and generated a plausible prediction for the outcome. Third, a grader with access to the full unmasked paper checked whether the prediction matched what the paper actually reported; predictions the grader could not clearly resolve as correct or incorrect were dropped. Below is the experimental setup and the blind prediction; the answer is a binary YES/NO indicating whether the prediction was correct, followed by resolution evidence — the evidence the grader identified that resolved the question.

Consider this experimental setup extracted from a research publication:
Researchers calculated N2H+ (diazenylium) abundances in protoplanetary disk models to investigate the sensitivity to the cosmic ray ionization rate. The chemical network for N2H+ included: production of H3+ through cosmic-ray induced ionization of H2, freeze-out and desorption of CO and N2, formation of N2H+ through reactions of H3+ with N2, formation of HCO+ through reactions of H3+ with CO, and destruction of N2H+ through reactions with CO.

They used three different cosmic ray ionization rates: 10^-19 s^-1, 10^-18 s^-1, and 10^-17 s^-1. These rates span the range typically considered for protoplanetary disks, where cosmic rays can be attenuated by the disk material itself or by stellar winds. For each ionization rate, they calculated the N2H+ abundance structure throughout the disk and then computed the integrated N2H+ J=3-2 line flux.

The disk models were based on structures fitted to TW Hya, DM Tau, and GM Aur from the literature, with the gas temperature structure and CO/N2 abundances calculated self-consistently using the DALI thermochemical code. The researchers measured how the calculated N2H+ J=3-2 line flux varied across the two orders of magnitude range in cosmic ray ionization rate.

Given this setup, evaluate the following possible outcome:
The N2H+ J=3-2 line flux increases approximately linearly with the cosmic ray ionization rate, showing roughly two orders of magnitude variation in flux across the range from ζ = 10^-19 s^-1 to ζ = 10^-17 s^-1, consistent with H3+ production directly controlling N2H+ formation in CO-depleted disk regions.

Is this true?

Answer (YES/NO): NO